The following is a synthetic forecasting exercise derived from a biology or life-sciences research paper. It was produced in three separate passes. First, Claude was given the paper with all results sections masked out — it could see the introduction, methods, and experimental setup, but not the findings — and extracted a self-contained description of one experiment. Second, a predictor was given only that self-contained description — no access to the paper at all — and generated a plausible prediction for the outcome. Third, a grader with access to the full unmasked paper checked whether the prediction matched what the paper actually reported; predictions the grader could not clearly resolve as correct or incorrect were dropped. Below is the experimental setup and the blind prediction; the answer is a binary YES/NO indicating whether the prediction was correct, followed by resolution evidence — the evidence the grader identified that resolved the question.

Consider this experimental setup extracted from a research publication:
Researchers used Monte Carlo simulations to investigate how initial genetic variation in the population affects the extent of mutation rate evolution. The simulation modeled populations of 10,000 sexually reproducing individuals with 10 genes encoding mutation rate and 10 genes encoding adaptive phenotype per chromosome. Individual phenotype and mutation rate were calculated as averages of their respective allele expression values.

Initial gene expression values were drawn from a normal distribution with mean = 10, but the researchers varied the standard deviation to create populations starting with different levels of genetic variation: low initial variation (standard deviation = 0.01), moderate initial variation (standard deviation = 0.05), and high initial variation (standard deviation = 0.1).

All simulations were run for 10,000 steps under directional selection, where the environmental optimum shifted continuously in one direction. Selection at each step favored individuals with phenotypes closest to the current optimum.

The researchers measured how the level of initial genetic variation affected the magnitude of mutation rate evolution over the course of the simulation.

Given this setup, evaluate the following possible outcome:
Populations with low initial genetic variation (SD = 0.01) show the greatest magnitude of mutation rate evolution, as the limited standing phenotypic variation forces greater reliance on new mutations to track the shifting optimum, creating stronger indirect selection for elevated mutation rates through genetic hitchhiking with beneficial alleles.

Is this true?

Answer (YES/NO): NO